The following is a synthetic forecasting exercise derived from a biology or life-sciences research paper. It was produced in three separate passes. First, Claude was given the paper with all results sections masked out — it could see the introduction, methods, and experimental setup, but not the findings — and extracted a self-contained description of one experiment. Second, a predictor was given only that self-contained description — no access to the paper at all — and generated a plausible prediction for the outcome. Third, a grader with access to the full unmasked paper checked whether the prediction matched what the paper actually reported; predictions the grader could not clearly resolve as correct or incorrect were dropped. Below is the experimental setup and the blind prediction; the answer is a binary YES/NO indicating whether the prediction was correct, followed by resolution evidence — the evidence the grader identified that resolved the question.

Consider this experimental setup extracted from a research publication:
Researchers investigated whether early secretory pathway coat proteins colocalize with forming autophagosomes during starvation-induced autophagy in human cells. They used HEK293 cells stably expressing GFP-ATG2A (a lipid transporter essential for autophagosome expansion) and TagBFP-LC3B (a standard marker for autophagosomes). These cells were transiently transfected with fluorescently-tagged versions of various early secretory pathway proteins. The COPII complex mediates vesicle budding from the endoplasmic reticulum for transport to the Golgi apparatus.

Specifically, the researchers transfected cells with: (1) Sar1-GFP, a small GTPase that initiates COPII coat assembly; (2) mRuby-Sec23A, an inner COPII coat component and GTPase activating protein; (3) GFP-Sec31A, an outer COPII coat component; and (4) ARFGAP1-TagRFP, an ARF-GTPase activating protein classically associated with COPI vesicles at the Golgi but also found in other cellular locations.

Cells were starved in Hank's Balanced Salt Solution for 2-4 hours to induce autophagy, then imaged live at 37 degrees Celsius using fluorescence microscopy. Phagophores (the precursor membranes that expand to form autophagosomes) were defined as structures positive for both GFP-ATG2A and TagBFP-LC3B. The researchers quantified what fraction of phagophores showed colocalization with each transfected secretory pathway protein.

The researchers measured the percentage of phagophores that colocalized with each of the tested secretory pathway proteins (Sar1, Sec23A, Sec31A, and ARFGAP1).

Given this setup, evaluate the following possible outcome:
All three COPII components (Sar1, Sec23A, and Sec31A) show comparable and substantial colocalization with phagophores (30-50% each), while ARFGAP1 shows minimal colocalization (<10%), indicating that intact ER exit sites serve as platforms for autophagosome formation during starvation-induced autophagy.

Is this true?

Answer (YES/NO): NO